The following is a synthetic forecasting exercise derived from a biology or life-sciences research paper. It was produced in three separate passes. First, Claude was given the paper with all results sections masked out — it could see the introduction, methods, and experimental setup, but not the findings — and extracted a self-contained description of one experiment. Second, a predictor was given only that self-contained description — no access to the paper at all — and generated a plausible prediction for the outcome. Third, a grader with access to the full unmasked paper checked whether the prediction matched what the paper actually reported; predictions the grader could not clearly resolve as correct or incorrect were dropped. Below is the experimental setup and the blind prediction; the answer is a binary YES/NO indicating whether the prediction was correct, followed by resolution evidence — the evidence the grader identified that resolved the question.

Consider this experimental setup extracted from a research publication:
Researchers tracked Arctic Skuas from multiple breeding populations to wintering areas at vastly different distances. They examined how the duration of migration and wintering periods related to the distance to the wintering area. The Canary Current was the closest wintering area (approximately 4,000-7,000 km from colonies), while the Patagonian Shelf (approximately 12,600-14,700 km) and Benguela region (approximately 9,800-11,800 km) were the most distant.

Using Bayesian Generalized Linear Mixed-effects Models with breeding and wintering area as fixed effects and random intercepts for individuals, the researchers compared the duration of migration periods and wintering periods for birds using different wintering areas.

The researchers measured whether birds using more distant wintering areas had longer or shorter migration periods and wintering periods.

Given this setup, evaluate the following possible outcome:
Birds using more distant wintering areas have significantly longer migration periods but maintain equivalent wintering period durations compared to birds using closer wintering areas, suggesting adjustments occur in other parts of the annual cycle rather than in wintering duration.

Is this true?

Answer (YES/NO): NO